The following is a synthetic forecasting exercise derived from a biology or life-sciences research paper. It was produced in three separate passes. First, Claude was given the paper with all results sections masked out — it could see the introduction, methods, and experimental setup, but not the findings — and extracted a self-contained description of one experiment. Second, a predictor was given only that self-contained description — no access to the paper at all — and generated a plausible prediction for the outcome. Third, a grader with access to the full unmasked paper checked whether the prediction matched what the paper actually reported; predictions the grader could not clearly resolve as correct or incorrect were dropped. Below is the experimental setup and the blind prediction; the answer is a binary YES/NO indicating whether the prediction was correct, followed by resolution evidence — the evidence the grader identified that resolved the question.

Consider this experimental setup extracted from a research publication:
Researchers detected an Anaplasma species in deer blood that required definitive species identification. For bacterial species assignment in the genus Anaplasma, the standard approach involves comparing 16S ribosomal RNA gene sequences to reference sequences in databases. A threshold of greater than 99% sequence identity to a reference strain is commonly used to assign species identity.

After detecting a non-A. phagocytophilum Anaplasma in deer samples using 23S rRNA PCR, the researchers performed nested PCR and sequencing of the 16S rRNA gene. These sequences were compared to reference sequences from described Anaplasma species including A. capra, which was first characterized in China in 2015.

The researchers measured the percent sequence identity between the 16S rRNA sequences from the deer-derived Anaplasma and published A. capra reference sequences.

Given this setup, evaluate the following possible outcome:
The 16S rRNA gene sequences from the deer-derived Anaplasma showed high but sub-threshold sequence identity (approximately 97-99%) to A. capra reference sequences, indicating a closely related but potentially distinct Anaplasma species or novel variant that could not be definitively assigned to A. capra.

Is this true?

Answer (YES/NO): NO